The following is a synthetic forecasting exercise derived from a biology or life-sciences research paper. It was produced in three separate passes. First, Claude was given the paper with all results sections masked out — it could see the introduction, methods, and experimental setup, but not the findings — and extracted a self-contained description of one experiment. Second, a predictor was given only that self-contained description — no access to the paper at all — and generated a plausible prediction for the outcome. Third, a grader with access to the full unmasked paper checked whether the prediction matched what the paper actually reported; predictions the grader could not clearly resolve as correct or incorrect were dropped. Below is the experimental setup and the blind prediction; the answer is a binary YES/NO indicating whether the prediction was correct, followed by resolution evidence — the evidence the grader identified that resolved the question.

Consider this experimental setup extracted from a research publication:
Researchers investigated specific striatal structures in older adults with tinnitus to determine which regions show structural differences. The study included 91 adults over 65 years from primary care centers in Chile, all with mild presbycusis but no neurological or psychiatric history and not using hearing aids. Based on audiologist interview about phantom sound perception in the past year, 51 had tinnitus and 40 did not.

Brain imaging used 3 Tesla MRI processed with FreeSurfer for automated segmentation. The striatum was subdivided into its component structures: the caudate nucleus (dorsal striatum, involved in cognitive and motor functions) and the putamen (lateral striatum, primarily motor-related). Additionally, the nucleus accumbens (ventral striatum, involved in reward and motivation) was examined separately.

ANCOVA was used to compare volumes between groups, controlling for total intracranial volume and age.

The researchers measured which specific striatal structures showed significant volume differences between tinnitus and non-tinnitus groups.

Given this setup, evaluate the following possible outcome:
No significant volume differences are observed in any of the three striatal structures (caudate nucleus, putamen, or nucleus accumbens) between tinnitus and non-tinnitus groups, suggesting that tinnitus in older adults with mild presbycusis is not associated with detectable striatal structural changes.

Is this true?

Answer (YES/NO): NO